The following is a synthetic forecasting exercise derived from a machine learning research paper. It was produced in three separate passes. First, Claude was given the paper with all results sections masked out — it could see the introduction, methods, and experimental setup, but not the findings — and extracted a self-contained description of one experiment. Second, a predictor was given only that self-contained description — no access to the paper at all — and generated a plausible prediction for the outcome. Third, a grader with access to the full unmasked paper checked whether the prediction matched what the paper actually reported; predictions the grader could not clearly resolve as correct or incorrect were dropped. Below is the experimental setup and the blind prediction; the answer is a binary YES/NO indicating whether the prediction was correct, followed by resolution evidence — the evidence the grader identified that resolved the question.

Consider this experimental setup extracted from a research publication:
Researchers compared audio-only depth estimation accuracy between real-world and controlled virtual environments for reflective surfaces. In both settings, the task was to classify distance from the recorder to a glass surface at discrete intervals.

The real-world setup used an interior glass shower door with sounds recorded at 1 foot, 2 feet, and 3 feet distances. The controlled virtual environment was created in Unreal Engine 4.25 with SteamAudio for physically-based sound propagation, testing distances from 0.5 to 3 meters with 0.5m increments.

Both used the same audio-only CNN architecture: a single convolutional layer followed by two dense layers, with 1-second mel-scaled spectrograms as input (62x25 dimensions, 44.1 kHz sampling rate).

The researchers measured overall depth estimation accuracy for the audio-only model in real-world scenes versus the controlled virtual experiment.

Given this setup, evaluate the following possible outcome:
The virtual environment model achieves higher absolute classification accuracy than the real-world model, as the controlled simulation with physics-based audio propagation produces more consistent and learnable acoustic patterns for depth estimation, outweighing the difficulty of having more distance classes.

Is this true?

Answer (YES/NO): NO